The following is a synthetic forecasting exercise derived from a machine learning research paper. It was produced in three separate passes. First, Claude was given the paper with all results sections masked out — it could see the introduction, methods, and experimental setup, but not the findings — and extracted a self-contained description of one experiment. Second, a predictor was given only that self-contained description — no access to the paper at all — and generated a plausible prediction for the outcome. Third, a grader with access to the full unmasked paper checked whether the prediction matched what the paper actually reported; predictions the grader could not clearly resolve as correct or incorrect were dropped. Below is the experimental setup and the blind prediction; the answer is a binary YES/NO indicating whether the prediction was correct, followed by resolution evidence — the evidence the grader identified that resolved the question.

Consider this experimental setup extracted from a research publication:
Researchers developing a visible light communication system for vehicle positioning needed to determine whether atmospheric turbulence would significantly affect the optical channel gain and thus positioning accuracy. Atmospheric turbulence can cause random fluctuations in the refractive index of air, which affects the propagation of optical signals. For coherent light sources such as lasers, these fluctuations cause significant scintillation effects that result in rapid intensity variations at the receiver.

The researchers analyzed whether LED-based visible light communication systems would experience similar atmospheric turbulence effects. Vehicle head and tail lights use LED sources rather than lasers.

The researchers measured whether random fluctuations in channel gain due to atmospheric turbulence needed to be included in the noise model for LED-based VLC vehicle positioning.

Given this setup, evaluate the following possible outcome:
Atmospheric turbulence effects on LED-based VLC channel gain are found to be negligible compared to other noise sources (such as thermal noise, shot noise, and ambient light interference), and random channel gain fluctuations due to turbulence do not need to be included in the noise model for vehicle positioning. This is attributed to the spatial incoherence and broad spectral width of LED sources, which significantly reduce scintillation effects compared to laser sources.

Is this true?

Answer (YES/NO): YES